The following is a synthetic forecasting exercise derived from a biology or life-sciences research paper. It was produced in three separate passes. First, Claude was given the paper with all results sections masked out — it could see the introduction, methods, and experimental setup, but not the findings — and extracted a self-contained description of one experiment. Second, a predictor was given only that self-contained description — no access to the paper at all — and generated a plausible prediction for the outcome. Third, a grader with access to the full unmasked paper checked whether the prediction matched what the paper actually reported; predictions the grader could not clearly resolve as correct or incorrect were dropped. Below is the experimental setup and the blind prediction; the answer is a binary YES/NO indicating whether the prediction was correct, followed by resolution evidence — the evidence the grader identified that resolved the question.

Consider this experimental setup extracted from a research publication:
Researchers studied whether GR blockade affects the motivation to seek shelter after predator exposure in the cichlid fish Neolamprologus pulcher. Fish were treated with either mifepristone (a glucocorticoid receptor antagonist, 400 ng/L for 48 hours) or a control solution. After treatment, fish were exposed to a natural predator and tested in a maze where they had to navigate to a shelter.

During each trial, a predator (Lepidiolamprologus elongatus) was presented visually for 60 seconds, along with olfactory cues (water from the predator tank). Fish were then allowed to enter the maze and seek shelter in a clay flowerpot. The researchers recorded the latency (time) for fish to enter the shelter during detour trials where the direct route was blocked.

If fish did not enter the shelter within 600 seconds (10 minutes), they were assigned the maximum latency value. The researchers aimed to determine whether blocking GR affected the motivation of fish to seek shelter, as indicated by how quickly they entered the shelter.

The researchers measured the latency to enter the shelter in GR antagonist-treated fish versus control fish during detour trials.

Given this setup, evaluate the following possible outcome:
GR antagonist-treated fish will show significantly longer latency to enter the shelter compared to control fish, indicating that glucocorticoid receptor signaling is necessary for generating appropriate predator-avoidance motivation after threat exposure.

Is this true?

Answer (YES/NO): NO